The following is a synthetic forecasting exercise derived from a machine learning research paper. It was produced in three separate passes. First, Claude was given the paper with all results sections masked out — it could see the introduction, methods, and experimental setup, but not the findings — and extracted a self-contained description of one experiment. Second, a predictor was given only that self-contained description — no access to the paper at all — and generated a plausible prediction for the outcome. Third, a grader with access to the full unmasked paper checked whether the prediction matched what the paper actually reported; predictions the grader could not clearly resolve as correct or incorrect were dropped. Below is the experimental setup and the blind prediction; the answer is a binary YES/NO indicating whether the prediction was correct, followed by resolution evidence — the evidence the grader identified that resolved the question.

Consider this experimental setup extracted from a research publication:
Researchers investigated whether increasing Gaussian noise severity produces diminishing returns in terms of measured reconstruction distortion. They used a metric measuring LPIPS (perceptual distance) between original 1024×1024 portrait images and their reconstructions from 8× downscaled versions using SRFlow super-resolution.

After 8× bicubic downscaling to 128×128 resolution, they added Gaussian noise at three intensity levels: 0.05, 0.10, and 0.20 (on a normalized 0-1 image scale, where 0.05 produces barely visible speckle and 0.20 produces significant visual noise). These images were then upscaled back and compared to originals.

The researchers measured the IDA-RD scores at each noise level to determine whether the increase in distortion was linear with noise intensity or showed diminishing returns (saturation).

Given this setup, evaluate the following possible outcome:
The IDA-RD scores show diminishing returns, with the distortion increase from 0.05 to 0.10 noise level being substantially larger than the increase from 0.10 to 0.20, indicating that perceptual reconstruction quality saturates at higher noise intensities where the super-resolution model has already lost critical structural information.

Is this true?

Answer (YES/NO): YES